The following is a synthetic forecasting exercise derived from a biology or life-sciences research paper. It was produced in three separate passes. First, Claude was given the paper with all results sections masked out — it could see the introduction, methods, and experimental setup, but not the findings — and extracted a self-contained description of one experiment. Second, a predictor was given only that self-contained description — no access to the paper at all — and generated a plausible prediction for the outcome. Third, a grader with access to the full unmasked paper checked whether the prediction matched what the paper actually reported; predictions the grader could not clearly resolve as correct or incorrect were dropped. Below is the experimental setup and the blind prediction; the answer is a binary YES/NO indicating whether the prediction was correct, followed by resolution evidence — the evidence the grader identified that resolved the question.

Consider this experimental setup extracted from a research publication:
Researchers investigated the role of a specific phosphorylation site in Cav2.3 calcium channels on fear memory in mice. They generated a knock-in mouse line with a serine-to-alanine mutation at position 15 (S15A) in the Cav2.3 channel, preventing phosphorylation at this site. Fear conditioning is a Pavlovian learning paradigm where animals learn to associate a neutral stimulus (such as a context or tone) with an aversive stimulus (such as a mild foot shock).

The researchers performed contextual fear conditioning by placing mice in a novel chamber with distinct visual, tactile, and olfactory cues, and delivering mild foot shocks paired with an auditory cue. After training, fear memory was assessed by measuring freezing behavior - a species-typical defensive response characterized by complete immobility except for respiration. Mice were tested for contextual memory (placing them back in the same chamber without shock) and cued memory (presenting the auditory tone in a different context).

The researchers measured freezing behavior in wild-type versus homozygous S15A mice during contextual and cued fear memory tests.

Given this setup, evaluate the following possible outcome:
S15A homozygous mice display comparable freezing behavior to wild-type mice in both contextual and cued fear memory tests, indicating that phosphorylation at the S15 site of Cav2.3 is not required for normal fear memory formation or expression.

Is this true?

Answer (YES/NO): NO